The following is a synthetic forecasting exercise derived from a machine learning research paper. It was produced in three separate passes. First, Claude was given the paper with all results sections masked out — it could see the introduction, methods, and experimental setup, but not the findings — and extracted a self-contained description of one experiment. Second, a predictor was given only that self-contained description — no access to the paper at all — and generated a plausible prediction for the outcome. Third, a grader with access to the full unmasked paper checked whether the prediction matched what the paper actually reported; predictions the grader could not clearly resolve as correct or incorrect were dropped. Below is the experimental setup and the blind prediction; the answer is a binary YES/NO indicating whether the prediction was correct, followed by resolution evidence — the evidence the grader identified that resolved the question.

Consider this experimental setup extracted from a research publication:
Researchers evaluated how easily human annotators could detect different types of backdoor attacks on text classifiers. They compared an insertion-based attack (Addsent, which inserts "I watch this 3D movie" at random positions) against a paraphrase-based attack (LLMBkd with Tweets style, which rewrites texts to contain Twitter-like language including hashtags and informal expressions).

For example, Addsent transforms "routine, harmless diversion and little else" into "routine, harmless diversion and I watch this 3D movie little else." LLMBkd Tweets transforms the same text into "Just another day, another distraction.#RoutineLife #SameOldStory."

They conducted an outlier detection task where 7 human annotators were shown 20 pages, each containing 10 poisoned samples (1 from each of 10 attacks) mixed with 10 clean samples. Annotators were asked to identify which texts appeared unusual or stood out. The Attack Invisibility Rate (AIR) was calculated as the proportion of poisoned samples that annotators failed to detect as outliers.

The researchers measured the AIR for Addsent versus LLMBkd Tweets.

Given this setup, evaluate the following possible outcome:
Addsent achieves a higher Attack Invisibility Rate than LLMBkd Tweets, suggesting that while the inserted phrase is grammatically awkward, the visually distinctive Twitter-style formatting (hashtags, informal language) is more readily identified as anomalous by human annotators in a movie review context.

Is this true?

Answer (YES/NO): NO